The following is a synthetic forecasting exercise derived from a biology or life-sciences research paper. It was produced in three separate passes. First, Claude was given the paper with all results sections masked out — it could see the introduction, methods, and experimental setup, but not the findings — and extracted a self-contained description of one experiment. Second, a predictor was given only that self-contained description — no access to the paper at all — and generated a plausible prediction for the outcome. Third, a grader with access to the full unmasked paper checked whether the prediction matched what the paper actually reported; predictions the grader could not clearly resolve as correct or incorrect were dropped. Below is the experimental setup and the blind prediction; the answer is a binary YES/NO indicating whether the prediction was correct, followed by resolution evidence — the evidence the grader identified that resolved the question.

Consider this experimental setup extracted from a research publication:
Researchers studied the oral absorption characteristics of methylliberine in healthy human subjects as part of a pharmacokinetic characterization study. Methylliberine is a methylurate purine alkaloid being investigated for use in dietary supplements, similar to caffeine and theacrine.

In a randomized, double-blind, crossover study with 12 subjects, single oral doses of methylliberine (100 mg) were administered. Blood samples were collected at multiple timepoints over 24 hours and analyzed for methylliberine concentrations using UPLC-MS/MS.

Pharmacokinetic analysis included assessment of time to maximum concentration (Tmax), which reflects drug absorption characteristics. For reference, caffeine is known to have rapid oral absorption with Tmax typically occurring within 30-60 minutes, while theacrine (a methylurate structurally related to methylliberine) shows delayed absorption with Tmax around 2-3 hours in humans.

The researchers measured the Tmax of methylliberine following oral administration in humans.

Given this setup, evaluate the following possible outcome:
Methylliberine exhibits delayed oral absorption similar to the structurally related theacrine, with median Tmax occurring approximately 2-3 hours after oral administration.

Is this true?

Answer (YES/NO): NO